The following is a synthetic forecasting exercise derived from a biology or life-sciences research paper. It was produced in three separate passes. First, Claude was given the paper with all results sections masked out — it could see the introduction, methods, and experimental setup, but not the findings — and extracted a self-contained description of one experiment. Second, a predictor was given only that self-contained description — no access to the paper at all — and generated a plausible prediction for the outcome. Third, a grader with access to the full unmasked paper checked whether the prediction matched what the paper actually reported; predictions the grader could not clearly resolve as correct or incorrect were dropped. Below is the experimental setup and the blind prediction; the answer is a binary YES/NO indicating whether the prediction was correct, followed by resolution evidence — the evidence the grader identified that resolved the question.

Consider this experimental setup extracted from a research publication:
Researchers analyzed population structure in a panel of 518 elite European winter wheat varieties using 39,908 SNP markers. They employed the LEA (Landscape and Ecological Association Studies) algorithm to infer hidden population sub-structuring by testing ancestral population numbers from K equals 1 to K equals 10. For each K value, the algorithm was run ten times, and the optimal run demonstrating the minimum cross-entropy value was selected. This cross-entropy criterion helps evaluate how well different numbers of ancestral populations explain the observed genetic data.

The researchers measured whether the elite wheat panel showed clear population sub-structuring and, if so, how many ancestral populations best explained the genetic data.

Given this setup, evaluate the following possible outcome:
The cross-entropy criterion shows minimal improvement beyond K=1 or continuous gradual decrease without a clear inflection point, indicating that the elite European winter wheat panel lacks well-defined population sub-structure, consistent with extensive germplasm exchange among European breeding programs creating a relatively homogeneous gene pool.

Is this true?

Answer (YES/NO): YES